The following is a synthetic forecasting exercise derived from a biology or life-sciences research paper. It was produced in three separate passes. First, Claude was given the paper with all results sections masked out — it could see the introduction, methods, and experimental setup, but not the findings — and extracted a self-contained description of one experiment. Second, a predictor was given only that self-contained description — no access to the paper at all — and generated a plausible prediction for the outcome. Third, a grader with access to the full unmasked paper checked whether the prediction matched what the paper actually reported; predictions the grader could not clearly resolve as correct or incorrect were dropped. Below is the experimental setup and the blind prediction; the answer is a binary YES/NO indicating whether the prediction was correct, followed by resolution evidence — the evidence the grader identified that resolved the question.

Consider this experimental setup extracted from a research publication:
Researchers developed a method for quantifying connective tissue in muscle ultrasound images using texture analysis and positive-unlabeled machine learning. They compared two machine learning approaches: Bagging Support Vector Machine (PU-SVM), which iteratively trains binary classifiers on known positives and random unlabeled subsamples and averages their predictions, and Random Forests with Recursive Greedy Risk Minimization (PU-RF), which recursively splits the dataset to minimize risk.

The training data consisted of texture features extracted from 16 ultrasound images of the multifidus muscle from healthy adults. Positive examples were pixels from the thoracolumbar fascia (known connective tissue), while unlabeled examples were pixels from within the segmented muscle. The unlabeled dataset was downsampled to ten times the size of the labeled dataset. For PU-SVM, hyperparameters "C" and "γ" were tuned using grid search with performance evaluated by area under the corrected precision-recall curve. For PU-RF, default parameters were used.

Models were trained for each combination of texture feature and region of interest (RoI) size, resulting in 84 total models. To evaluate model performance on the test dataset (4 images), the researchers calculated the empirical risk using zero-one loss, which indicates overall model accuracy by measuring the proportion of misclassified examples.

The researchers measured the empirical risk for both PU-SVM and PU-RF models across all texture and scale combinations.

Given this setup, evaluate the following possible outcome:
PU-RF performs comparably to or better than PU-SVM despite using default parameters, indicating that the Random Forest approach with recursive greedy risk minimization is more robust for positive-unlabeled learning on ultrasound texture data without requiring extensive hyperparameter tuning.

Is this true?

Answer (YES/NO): NO